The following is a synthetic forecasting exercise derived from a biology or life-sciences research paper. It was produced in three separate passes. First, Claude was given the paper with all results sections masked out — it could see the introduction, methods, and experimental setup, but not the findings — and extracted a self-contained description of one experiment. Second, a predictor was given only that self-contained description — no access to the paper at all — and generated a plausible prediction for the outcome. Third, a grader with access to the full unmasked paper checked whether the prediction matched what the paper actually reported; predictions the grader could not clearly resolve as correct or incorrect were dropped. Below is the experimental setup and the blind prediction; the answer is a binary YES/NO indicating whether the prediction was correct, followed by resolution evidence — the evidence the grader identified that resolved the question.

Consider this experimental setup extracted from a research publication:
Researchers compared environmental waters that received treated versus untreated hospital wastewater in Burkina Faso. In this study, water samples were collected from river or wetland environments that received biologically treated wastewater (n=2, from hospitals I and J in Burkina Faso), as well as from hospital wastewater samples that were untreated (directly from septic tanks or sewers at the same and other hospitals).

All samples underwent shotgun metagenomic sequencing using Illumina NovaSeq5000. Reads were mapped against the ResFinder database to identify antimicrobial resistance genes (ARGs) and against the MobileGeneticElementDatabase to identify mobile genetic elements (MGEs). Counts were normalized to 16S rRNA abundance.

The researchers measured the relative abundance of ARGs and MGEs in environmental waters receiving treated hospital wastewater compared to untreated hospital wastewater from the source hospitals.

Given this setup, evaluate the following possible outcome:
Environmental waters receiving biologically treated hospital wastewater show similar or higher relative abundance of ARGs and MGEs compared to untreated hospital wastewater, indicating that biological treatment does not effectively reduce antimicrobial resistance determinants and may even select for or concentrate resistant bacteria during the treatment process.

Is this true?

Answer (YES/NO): YES